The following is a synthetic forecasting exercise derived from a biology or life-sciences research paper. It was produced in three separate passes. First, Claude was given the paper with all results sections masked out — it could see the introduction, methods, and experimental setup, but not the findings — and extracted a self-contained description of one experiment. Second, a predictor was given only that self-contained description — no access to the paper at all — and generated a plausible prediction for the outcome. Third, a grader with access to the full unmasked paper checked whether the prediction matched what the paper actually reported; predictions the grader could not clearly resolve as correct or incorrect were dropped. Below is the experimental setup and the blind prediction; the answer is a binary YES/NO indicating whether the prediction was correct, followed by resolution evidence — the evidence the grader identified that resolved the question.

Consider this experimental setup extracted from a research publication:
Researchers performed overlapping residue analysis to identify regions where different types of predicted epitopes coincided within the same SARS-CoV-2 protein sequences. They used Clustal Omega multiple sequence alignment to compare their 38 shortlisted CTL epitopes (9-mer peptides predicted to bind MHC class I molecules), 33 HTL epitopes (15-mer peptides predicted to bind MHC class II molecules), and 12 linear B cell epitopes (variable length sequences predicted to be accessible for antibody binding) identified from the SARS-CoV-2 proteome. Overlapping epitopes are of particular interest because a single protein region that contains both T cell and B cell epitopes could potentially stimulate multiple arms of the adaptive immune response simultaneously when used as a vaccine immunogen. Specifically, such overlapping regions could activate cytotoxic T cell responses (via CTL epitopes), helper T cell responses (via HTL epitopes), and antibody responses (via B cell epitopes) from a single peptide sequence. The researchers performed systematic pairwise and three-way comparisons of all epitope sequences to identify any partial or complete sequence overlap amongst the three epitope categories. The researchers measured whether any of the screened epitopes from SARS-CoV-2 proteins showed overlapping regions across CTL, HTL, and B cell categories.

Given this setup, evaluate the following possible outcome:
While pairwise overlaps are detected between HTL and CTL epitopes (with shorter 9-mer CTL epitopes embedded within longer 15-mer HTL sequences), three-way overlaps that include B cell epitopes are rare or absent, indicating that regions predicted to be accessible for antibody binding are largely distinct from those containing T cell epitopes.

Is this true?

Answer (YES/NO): NO